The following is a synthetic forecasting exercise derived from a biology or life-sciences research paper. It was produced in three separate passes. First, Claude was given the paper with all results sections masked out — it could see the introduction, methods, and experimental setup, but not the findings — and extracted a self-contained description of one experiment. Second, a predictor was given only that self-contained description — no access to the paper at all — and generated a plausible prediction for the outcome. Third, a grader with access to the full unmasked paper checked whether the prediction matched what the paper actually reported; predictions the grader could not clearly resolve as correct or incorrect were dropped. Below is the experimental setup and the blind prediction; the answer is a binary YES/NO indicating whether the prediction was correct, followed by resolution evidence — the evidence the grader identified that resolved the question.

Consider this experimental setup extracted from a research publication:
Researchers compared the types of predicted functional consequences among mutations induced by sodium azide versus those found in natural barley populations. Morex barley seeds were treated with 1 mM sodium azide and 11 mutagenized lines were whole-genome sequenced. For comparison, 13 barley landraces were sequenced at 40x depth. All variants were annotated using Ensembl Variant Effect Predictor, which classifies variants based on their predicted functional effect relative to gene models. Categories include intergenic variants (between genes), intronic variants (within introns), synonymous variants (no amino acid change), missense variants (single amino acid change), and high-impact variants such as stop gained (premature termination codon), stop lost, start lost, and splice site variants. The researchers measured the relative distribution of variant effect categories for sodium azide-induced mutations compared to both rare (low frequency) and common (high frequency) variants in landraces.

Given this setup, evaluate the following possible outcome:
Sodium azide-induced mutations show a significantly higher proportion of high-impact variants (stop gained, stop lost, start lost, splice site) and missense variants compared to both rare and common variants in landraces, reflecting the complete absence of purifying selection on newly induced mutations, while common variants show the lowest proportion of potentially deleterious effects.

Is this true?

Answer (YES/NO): NO